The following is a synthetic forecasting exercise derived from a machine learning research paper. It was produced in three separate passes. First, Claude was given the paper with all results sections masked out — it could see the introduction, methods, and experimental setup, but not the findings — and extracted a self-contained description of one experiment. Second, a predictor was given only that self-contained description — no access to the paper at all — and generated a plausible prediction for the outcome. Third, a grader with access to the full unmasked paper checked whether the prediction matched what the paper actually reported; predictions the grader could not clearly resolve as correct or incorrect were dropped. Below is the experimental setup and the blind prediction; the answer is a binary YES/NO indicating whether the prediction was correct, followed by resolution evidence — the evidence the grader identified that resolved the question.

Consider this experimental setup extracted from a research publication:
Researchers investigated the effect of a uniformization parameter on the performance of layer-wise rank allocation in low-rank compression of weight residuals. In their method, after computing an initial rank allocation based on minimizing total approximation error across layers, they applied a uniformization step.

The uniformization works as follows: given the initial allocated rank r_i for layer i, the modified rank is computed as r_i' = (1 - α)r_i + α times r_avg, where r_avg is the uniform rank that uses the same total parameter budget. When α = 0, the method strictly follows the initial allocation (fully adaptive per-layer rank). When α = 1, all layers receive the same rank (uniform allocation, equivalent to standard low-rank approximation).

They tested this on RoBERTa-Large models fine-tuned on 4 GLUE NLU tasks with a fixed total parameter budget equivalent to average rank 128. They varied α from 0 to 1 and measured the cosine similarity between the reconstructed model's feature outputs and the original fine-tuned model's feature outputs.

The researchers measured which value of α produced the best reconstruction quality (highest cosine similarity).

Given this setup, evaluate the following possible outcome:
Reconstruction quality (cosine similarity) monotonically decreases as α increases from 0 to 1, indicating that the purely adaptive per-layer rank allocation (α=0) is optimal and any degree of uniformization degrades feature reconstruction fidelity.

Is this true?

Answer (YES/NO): NO